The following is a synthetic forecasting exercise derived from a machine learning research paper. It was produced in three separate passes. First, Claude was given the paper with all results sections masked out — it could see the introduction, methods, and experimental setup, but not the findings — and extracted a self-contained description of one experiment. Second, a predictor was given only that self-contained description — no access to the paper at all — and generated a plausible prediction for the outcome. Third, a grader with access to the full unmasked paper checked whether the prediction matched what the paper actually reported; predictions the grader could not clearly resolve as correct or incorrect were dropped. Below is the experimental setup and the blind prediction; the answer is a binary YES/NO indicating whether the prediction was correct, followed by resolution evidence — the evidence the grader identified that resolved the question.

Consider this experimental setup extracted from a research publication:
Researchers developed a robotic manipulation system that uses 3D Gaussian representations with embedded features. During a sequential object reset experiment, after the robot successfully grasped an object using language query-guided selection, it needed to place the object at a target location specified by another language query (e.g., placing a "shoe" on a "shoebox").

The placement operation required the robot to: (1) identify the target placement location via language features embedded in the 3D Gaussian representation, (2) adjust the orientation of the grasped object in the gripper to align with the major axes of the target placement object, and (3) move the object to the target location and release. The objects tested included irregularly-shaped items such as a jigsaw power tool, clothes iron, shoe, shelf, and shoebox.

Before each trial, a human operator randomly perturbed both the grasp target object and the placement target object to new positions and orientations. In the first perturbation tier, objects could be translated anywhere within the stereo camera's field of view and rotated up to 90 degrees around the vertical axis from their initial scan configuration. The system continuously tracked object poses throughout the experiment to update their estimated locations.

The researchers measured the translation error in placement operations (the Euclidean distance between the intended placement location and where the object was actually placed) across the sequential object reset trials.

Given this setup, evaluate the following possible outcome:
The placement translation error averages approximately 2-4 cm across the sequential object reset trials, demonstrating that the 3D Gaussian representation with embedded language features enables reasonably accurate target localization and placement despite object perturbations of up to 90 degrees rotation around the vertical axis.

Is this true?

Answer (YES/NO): YES